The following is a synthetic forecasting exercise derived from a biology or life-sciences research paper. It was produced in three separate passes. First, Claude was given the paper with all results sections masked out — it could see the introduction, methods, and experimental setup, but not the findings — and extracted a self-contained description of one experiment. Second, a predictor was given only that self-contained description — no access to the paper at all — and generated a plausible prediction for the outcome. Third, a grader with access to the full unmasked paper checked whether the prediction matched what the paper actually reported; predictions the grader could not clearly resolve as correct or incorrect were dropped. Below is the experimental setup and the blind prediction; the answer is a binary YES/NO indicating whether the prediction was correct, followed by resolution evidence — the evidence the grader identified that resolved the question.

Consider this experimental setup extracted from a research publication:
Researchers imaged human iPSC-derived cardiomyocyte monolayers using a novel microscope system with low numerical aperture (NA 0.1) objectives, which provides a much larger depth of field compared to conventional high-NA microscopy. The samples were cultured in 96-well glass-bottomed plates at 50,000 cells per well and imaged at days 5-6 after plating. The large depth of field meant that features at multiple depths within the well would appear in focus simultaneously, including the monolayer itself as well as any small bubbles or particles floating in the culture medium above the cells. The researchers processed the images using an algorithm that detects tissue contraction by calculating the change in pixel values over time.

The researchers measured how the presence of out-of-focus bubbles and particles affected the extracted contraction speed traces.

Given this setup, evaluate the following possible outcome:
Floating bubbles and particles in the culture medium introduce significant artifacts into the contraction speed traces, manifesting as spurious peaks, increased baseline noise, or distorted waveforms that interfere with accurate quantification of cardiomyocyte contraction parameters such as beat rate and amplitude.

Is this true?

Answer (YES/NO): YES